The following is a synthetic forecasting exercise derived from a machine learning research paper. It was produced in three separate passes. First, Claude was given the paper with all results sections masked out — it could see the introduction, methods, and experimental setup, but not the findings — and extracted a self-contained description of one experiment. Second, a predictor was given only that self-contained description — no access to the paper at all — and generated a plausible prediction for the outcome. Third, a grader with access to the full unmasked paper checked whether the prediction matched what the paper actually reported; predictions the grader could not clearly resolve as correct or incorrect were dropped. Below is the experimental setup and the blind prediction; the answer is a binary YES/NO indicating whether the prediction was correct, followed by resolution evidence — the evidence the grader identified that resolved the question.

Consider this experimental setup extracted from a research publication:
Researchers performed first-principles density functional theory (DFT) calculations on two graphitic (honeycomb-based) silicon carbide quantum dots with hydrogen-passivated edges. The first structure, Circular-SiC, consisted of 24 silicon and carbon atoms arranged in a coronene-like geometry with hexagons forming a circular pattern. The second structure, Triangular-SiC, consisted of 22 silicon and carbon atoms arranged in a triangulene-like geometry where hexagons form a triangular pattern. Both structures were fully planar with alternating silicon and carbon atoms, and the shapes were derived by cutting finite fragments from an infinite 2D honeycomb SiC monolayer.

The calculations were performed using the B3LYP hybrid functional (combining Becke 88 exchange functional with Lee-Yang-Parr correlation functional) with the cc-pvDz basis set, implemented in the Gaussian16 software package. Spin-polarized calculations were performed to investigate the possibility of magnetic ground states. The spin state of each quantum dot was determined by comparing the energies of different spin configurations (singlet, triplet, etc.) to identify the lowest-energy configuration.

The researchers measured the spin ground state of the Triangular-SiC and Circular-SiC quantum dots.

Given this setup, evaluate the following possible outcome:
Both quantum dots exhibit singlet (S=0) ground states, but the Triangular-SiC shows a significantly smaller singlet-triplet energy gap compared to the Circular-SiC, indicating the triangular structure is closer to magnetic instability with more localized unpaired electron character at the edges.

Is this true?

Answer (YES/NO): NO